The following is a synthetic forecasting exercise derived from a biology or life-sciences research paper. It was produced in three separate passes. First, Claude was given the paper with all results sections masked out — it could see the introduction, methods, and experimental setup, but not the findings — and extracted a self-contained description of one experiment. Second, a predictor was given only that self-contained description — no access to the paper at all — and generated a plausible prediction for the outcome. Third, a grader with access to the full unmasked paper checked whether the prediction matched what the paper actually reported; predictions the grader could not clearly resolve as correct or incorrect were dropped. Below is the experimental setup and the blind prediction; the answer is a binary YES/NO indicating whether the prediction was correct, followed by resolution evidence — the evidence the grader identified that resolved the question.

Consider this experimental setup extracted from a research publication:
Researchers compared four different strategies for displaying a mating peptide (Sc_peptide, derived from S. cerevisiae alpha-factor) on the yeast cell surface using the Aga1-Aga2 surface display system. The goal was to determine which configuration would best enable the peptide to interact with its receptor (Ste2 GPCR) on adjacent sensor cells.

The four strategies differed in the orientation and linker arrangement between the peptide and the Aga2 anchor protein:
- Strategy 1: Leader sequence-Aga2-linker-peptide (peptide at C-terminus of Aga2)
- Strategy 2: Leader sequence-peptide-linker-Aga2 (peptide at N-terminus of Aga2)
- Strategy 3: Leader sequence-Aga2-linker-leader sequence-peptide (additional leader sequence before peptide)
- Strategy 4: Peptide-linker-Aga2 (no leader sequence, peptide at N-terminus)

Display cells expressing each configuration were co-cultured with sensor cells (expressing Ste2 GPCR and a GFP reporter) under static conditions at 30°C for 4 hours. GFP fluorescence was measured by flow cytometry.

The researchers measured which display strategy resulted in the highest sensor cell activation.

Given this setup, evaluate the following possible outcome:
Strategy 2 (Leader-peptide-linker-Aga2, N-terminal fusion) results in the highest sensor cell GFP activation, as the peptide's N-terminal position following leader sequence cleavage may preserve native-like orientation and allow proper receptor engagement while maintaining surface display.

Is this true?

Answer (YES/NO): NO